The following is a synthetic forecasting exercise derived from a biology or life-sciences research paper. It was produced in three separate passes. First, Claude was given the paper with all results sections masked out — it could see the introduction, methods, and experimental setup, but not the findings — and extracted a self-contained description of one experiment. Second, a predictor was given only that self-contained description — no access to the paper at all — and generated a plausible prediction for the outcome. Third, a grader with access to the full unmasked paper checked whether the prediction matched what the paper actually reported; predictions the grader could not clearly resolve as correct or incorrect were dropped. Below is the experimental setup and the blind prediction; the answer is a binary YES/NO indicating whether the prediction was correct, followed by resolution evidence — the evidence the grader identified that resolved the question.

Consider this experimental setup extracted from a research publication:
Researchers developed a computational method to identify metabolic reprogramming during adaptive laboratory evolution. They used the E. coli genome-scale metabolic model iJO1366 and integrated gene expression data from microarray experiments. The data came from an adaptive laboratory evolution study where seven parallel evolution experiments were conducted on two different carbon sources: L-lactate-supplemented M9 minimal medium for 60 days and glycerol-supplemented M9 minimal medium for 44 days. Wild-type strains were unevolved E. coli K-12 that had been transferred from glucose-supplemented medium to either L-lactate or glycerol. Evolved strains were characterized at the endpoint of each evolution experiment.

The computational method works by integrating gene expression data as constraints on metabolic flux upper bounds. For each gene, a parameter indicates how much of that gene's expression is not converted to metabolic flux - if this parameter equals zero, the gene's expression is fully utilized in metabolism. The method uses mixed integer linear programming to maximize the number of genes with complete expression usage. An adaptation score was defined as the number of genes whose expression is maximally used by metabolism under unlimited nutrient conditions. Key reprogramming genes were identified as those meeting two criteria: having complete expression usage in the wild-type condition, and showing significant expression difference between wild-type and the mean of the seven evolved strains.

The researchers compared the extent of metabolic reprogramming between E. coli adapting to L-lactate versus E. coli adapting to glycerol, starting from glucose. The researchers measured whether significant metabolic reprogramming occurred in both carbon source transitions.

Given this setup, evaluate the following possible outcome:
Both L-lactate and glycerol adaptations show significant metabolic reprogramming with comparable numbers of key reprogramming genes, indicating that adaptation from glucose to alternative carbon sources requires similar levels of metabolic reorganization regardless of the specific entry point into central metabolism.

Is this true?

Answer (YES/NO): NO